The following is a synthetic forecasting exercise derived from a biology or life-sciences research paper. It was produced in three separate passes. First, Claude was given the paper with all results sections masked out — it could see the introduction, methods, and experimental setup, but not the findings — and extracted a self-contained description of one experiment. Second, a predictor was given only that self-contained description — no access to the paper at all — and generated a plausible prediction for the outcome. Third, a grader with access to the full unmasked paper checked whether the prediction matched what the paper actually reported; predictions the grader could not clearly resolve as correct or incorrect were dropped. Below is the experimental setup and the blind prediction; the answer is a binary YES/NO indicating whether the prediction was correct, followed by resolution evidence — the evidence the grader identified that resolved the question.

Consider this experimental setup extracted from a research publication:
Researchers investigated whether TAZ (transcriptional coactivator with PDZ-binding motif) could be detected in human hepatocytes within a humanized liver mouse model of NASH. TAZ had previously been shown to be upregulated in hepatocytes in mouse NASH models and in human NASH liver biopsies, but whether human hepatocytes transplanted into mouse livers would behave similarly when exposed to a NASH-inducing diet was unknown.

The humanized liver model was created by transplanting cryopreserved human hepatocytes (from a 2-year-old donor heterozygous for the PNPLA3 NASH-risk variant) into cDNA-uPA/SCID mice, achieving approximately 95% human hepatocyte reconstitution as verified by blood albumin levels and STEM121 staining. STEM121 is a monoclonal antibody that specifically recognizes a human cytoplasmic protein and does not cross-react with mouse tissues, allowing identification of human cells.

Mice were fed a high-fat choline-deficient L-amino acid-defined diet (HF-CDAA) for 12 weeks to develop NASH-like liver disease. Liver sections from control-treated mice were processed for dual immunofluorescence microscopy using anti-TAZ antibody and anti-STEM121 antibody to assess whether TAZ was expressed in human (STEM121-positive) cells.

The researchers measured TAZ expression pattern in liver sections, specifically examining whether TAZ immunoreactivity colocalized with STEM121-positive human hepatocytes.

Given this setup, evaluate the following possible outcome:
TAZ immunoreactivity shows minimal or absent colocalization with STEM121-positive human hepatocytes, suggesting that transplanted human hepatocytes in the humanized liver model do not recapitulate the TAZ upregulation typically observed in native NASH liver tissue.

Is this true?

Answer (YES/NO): NO